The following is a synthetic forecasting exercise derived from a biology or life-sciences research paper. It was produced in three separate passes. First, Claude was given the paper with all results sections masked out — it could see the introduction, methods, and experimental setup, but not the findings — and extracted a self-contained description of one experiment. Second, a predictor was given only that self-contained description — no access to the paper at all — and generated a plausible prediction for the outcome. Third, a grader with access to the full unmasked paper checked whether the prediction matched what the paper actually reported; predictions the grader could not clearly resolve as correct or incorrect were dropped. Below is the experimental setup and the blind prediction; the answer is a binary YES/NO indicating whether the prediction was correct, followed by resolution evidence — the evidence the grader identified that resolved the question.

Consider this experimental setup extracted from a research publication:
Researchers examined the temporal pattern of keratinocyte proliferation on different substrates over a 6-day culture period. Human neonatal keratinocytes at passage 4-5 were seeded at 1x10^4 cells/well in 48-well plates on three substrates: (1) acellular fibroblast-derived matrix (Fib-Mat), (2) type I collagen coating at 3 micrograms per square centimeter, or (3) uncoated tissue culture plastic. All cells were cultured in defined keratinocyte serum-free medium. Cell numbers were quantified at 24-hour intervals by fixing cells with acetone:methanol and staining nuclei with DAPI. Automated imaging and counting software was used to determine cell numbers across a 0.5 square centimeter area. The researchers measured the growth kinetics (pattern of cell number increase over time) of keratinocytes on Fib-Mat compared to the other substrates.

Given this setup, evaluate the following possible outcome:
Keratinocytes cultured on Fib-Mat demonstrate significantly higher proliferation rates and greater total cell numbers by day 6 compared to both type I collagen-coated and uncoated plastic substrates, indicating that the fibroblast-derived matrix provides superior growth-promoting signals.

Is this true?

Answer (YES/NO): NO